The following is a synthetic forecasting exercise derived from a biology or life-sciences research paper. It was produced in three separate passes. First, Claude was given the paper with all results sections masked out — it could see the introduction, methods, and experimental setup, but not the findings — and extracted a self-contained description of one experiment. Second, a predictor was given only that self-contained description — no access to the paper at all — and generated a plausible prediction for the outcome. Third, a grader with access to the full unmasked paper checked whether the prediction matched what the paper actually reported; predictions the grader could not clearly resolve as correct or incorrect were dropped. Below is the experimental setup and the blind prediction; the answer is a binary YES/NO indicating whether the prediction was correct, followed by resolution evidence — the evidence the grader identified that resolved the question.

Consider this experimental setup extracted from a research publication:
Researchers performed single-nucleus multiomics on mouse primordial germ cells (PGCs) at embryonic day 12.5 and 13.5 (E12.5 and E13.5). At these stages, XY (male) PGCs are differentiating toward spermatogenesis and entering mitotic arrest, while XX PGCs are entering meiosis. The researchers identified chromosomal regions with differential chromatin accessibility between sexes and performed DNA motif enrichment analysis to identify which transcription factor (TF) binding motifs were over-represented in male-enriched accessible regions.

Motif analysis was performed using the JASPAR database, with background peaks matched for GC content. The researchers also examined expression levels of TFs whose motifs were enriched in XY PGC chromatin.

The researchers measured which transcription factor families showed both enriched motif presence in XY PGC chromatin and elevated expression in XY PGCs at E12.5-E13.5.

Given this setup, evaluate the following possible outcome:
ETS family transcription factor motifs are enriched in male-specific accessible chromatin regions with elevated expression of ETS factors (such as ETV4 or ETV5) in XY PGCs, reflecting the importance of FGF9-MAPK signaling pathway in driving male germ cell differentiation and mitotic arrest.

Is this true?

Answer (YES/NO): NO